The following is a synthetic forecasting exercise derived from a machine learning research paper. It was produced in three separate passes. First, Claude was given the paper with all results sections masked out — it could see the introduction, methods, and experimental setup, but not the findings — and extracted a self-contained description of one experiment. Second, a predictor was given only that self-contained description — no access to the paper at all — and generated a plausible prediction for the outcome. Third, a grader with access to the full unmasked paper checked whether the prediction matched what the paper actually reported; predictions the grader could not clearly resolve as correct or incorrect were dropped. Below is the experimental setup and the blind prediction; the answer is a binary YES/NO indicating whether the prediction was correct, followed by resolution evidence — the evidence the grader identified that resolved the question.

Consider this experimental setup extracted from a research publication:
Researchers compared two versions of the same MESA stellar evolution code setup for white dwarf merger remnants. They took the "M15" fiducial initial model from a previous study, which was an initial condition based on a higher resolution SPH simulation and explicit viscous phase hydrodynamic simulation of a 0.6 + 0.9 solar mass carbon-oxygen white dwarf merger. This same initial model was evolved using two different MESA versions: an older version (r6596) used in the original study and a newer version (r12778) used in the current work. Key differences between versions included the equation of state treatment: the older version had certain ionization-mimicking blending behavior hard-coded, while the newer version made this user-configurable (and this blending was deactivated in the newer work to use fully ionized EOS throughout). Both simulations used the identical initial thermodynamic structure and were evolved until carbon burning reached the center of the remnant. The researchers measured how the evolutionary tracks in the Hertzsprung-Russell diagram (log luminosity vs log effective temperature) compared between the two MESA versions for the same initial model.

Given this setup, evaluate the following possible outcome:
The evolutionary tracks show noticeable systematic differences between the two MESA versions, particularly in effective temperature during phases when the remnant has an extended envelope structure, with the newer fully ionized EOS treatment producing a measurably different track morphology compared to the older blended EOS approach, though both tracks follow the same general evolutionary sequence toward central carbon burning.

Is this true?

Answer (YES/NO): NO